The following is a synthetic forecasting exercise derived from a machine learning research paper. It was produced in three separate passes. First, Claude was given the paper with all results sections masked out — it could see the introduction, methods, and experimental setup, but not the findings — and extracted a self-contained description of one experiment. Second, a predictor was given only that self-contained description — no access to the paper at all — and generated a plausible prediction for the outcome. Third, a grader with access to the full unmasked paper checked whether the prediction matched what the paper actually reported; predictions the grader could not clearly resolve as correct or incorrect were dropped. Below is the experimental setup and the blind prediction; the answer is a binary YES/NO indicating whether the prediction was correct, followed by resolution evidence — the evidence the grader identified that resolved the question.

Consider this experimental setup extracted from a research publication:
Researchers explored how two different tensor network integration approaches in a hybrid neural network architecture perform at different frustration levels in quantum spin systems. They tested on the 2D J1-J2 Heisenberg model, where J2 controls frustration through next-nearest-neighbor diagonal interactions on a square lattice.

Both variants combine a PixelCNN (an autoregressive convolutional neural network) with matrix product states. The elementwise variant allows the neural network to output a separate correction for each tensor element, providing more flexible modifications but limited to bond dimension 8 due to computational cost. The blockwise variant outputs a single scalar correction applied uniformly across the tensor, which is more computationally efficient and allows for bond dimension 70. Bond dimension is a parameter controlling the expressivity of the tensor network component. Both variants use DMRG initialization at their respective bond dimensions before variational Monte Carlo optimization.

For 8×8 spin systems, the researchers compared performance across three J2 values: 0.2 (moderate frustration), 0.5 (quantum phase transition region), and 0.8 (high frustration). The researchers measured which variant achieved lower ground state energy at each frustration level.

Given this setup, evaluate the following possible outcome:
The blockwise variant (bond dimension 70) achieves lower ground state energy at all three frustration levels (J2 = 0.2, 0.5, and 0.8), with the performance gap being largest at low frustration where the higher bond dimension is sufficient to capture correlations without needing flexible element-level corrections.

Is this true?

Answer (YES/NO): NO